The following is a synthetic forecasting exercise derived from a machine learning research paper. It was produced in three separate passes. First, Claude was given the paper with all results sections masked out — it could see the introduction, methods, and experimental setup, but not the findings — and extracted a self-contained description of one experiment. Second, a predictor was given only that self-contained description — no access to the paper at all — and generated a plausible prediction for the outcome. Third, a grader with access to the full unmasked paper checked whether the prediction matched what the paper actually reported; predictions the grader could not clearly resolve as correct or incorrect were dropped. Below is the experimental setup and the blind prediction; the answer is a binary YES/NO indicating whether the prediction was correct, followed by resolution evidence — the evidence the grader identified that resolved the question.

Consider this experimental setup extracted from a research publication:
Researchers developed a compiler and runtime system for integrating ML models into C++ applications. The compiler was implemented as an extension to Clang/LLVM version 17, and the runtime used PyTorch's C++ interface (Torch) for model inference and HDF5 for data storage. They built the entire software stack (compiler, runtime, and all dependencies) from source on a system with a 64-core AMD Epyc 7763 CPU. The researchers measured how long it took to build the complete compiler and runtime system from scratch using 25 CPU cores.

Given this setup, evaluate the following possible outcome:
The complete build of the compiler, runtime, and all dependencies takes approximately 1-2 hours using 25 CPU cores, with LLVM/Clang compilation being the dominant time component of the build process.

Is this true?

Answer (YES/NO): NO